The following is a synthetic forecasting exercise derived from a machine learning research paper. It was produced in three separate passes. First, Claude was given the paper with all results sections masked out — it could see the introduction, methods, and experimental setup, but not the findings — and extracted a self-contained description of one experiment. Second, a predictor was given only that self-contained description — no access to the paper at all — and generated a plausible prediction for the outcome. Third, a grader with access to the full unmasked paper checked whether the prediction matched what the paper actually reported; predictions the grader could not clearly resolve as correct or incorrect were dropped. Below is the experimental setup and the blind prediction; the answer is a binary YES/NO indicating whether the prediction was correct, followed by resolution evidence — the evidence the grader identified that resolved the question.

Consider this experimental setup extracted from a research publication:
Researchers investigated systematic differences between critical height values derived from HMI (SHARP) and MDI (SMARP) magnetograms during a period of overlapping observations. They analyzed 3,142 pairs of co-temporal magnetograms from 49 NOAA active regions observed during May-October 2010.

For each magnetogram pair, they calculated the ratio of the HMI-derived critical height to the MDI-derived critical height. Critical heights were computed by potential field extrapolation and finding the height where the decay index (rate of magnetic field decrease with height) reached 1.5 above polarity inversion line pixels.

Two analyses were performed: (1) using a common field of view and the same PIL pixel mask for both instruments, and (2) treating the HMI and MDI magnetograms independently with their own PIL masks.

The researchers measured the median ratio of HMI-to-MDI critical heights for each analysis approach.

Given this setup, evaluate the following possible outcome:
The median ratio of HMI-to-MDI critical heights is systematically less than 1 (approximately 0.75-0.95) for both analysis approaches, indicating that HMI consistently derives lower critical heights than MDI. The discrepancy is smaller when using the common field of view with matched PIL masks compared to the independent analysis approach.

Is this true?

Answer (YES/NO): NO